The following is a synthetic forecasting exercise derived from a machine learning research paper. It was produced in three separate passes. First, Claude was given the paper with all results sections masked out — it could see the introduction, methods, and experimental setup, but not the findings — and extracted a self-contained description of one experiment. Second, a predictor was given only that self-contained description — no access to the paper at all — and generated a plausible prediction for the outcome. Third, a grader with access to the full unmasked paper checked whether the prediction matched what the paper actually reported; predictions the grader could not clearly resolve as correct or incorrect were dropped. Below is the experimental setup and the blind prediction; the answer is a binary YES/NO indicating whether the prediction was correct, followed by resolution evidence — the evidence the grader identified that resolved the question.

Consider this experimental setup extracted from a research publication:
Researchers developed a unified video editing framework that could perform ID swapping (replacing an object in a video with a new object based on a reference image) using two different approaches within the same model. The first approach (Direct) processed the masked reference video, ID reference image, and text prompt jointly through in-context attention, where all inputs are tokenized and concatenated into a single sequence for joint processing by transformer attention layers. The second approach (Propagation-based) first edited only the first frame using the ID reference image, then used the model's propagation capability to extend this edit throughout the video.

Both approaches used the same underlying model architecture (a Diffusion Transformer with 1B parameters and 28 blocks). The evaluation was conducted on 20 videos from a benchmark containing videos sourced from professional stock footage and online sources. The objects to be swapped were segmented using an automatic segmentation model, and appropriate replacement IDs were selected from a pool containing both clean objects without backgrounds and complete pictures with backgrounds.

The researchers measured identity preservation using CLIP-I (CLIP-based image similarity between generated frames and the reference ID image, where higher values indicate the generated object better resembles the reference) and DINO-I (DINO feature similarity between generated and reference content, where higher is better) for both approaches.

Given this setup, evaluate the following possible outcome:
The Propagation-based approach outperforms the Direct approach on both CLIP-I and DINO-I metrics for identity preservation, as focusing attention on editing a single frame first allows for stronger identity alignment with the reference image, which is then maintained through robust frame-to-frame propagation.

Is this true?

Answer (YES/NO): NO